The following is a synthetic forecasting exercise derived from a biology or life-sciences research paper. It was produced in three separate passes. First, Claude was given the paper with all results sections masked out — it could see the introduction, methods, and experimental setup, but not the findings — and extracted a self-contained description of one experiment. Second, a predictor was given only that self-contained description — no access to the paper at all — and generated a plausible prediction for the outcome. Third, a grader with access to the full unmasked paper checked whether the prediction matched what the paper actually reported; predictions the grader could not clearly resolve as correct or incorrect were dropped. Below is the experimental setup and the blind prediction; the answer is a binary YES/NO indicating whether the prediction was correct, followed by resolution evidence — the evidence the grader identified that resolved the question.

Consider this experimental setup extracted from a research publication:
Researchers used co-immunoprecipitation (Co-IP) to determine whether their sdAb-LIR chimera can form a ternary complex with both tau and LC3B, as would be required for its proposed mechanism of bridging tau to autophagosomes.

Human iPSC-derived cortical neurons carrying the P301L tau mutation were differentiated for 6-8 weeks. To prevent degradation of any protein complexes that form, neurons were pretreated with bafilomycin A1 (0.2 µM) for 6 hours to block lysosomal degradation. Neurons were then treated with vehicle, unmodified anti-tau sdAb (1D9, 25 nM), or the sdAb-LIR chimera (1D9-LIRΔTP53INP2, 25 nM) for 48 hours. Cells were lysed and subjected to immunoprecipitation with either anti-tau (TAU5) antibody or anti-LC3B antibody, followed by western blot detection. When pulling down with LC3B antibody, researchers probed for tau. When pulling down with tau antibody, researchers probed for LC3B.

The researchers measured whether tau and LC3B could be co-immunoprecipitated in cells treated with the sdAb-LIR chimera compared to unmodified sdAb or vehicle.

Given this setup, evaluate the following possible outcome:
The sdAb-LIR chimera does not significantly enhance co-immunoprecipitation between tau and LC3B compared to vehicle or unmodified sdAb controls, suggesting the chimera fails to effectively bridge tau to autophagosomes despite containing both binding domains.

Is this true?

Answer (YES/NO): NO